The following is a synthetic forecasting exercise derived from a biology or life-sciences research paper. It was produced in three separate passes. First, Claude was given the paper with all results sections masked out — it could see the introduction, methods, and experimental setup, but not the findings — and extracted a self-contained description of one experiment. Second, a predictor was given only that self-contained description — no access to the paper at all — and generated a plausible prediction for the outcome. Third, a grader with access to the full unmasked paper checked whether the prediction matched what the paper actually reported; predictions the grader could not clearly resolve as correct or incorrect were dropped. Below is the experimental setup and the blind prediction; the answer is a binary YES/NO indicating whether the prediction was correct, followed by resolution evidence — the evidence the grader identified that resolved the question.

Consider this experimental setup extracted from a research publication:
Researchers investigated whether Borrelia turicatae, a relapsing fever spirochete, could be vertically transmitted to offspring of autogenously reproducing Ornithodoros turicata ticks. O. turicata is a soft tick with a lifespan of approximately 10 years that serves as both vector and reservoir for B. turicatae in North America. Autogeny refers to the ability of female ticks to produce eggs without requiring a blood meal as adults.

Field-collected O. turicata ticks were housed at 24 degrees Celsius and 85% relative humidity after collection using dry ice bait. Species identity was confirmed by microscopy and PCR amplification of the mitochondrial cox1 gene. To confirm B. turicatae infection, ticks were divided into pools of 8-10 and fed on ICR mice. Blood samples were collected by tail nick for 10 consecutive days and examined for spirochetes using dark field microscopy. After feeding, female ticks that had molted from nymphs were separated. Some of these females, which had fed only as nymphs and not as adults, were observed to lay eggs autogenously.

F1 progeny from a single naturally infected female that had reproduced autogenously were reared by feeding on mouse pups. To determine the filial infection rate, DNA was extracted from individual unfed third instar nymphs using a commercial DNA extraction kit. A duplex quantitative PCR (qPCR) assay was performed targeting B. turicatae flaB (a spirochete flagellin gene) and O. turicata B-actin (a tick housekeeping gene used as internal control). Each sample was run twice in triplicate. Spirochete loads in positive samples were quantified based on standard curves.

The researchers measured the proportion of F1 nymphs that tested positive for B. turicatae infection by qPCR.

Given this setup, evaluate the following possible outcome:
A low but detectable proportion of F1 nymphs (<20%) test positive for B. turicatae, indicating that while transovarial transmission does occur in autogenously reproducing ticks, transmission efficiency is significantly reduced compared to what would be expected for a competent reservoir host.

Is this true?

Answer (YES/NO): NO